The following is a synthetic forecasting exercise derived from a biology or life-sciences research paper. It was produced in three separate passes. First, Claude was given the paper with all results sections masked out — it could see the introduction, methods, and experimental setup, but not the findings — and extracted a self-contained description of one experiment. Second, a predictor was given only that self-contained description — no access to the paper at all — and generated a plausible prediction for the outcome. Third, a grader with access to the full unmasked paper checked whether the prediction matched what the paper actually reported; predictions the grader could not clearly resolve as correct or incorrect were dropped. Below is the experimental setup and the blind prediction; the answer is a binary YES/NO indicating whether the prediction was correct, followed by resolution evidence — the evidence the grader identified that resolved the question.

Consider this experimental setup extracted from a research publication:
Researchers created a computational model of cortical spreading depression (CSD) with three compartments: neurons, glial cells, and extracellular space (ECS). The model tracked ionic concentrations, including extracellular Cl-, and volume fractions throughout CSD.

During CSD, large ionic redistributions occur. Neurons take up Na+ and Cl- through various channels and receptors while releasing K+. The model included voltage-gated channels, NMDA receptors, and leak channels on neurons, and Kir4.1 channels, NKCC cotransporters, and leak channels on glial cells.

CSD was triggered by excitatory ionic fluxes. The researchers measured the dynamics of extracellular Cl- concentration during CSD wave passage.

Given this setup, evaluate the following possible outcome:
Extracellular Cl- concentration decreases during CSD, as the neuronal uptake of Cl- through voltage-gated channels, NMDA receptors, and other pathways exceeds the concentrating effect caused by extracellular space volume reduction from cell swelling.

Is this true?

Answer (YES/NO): YES